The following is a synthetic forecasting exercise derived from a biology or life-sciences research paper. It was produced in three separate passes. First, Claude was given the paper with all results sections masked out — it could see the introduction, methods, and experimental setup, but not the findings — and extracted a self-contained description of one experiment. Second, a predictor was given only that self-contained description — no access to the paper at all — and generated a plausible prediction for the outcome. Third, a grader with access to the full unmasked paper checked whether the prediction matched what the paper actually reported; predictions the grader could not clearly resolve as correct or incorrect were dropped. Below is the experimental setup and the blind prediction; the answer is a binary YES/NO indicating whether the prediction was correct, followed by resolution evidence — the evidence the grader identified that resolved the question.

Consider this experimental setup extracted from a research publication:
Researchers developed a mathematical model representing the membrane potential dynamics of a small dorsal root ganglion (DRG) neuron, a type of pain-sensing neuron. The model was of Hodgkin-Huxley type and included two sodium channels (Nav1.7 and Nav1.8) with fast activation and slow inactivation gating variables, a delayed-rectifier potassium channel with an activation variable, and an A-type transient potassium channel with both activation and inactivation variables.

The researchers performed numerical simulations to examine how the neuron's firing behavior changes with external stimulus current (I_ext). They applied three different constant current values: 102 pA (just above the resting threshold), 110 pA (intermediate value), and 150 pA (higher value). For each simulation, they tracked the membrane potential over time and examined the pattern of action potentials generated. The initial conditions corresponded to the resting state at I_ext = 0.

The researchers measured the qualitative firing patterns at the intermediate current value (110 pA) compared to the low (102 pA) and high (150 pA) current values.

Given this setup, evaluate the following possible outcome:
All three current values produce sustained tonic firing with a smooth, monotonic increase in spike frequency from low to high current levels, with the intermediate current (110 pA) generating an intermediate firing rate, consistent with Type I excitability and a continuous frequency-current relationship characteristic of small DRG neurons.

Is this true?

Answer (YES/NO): NO